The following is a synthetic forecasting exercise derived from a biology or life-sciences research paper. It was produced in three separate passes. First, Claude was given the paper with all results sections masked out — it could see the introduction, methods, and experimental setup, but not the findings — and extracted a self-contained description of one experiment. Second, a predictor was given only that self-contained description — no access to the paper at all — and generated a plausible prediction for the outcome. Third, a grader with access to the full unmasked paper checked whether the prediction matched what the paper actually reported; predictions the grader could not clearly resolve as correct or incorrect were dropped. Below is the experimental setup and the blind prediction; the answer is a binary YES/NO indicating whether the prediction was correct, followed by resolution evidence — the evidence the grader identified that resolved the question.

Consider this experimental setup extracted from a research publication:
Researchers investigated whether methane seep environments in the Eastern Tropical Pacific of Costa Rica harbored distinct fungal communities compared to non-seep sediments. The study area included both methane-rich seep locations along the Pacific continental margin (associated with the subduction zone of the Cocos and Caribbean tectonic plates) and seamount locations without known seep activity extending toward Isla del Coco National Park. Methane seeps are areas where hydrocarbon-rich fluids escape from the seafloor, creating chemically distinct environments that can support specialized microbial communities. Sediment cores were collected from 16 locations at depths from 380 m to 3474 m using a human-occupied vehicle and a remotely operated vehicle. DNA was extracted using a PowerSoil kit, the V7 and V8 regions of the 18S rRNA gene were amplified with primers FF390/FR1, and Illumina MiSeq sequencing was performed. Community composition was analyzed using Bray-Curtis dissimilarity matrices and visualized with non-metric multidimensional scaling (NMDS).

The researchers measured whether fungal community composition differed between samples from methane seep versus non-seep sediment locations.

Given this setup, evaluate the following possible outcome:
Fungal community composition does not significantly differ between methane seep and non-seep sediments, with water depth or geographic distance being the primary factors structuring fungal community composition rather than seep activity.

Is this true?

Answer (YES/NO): NO